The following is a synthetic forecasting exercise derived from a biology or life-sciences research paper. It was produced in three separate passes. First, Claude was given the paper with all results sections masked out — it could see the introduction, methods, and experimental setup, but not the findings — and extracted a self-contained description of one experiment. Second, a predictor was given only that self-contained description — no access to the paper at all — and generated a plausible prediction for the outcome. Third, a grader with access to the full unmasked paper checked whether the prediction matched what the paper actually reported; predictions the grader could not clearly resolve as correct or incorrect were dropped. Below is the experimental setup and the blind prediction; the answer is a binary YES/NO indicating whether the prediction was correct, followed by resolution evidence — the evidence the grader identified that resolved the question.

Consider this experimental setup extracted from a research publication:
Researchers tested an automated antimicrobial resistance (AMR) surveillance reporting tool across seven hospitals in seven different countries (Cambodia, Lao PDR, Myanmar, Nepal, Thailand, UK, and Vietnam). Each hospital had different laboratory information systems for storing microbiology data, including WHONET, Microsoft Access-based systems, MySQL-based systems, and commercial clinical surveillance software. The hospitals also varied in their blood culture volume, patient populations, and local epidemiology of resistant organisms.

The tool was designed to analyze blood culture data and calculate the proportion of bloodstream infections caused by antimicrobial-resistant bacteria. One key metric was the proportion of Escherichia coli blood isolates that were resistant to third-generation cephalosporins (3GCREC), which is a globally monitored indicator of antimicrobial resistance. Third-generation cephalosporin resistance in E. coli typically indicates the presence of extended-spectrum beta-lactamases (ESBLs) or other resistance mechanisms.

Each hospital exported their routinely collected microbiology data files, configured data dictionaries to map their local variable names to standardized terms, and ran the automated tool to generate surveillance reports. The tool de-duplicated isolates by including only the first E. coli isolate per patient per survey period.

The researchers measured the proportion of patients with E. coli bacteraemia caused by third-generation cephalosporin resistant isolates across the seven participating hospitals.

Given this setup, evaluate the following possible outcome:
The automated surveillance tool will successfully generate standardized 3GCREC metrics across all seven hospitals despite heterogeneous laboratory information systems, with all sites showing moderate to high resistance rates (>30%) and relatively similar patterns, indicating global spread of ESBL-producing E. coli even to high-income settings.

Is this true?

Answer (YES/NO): NO